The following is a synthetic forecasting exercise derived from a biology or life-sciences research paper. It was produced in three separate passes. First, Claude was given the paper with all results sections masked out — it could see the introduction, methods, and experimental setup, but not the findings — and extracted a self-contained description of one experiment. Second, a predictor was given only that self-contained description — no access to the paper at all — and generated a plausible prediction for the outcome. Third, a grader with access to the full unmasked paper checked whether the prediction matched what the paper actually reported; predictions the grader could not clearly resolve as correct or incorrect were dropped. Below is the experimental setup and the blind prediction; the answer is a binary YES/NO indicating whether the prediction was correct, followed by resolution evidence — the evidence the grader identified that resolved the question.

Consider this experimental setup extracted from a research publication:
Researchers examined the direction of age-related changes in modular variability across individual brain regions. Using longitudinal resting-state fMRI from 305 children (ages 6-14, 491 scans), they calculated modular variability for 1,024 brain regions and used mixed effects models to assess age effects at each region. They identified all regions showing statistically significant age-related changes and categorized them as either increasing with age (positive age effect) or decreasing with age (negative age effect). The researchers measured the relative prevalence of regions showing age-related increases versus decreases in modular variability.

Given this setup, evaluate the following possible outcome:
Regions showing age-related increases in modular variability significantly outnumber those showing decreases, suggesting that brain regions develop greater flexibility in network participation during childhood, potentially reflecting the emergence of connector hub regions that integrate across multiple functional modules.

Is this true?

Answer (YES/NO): NO